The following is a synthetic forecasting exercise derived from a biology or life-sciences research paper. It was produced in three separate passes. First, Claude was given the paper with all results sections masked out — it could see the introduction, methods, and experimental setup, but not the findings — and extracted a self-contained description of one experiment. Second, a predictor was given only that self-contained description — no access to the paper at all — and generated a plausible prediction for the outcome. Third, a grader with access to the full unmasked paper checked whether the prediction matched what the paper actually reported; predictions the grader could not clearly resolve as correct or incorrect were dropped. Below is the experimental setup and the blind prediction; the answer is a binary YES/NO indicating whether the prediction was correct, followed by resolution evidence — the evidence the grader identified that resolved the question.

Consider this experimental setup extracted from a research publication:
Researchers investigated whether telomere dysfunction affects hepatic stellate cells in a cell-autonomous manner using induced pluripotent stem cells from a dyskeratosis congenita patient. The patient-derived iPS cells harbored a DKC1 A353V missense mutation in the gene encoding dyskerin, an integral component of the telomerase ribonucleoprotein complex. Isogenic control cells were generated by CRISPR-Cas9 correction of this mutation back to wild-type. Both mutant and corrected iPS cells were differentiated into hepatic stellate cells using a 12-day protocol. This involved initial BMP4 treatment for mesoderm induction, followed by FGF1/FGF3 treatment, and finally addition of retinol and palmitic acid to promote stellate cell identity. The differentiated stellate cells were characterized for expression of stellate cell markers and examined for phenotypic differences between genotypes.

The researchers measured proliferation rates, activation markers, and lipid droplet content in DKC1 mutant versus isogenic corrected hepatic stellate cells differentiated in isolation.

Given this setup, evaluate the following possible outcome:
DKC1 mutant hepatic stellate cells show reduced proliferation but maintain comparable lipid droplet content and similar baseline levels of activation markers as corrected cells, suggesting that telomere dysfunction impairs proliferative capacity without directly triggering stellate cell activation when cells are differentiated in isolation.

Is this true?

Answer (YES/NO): NO